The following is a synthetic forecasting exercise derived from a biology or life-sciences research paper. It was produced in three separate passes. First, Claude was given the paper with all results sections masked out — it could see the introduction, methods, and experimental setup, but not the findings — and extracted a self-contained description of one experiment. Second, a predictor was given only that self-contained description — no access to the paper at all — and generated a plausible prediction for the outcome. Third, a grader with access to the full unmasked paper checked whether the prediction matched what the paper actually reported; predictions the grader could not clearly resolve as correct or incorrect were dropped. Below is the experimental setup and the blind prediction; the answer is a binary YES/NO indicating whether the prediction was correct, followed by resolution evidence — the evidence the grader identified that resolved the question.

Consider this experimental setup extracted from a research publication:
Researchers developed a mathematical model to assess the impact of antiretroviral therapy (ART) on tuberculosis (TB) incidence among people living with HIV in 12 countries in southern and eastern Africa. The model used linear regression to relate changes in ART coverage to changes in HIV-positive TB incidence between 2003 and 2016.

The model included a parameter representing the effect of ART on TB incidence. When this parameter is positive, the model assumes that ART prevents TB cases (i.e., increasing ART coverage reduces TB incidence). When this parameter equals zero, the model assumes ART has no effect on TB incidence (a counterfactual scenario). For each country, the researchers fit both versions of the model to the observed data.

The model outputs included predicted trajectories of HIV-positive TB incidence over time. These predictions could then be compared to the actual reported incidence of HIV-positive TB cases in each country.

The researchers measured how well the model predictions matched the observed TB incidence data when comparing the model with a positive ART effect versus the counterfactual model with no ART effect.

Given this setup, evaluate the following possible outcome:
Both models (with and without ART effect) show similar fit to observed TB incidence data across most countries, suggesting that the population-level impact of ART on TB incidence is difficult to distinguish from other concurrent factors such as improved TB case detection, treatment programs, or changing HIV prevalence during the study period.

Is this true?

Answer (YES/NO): NO